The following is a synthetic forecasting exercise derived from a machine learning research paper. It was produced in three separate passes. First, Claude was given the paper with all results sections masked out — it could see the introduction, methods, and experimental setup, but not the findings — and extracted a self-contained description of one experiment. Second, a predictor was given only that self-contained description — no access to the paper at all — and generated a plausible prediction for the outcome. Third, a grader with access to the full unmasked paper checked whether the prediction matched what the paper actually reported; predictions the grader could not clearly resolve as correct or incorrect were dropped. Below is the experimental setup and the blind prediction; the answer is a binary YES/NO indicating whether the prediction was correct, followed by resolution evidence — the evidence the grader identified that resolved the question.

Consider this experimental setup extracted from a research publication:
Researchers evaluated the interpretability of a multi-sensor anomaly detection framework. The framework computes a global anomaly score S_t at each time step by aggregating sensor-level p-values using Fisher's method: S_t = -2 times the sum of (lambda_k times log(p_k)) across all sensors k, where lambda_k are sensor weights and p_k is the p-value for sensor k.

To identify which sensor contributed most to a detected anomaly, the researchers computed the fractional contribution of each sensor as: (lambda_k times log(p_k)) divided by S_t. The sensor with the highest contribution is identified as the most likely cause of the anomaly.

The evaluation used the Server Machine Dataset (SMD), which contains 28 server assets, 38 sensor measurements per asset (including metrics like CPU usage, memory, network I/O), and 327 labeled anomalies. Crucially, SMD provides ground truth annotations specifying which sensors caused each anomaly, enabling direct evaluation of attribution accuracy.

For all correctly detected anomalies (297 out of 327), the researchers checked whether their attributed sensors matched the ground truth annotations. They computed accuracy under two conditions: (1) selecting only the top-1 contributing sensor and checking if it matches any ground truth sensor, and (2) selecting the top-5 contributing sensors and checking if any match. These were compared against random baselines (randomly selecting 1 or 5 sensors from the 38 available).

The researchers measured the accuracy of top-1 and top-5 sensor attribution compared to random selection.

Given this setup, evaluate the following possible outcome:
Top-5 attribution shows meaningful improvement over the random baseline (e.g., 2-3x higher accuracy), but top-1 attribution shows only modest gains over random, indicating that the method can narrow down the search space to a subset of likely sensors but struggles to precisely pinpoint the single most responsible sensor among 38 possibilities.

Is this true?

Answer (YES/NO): NO